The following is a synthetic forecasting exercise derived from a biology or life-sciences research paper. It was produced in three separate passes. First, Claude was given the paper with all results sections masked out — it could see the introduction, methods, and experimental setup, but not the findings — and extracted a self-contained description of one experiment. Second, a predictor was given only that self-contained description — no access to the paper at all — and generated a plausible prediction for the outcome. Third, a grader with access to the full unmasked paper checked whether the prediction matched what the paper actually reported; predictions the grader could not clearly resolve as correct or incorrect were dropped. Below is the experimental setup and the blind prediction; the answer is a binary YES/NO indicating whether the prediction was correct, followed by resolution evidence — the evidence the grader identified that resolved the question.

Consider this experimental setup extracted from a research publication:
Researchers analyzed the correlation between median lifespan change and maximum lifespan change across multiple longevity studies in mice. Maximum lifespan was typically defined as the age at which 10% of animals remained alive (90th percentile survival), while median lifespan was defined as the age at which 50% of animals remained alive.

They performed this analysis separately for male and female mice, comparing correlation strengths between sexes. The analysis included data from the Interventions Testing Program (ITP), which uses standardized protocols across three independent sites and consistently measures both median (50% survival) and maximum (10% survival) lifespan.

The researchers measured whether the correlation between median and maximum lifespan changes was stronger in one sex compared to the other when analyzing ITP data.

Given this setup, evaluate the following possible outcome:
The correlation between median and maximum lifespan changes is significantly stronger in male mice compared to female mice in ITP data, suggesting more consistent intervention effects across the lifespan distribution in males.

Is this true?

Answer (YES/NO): NO